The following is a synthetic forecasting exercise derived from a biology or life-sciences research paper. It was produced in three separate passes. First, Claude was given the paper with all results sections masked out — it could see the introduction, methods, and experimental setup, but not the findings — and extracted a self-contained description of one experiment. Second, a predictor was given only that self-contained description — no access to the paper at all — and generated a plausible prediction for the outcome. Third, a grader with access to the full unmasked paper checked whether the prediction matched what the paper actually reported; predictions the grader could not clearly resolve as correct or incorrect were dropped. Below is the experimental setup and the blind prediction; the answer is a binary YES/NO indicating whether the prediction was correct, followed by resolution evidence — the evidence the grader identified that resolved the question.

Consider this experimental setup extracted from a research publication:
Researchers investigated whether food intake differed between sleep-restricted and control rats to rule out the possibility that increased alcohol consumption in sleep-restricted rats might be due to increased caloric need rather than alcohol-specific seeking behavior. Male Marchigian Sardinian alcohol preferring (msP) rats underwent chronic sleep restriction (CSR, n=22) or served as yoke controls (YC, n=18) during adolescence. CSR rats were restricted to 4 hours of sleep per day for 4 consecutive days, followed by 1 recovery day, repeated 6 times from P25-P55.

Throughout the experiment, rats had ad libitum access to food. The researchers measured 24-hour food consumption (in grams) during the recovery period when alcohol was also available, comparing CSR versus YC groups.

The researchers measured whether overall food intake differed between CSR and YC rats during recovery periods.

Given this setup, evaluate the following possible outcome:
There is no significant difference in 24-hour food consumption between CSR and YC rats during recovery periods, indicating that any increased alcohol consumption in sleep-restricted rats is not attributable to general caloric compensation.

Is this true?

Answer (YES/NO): YES